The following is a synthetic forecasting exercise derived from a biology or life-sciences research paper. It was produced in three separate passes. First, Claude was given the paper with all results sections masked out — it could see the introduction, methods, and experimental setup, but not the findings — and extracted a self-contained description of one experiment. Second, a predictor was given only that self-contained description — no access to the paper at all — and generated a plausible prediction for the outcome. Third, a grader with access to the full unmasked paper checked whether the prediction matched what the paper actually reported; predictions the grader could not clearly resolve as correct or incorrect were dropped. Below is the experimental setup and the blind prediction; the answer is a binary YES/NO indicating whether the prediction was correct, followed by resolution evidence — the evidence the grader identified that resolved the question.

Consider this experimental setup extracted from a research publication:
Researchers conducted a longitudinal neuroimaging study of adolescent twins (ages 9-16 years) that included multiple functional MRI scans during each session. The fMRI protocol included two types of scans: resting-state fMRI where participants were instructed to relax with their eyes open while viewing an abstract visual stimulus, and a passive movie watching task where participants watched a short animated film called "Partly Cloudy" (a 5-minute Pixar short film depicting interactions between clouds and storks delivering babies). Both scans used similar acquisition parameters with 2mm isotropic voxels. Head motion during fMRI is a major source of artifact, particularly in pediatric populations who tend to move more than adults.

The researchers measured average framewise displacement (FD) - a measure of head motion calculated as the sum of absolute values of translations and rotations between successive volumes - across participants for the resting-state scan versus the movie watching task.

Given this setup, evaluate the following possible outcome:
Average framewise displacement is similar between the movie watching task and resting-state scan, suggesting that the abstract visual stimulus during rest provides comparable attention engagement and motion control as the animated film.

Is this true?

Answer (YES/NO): NO